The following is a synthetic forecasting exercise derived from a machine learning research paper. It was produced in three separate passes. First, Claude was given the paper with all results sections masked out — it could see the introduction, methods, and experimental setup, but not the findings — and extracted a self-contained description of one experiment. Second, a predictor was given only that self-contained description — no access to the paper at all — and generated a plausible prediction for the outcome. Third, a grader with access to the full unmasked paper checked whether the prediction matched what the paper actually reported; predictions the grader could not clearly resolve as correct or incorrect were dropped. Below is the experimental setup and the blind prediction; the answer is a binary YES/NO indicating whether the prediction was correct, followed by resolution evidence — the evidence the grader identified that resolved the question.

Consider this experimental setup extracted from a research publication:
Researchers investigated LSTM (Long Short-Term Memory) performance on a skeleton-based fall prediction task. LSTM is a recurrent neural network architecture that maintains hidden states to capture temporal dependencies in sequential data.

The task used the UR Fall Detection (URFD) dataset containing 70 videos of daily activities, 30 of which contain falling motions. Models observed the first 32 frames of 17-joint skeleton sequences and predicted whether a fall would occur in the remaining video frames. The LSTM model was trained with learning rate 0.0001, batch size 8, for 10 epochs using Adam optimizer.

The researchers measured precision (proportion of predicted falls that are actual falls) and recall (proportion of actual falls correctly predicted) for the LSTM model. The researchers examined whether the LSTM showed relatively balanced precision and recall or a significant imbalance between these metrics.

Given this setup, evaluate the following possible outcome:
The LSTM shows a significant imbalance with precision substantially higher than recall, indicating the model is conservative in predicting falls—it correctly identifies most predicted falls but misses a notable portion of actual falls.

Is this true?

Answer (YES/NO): NO